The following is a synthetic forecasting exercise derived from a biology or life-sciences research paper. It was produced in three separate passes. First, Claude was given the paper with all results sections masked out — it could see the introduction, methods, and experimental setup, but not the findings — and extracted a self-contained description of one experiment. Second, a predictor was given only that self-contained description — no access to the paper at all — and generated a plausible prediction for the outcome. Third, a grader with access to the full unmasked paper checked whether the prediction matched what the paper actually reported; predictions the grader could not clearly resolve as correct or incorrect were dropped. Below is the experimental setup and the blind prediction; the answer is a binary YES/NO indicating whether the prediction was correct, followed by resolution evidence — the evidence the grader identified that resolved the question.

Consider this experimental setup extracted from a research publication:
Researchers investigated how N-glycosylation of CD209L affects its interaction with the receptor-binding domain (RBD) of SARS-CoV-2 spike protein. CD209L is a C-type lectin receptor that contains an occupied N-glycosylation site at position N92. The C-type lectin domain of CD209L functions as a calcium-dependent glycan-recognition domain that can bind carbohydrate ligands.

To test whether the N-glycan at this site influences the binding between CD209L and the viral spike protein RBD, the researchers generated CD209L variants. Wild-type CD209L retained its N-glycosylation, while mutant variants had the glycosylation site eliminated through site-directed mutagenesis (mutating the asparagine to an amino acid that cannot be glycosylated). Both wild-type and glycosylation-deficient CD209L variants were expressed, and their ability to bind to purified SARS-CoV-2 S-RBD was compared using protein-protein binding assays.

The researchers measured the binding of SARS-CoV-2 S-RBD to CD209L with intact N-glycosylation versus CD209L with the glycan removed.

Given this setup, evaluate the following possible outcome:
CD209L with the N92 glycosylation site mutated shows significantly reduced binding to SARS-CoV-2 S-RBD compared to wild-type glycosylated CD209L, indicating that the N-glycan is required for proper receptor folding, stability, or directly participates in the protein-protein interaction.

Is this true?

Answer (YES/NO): NO